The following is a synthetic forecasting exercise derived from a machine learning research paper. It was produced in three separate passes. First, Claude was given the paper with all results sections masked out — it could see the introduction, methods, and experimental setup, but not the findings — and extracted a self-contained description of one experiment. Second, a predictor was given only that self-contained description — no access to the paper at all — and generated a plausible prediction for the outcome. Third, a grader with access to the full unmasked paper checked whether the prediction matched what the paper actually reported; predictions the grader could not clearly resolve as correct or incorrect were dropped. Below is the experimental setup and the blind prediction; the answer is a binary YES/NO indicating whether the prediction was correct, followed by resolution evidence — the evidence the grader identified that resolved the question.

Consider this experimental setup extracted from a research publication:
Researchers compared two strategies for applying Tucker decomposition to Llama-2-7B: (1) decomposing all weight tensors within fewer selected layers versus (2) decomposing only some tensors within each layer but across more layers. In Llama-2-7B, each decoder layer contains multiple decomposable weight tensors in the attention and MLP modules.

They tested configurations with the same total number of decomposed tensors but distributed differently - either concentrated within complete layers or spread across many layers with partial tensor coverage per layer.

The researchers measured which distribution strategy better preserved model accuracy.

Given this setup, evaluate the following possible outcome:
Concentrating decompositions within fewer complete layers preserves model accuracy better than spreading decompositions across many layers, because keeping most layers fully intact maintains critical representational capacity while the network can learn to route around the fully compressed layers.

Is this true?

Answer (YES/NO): YES